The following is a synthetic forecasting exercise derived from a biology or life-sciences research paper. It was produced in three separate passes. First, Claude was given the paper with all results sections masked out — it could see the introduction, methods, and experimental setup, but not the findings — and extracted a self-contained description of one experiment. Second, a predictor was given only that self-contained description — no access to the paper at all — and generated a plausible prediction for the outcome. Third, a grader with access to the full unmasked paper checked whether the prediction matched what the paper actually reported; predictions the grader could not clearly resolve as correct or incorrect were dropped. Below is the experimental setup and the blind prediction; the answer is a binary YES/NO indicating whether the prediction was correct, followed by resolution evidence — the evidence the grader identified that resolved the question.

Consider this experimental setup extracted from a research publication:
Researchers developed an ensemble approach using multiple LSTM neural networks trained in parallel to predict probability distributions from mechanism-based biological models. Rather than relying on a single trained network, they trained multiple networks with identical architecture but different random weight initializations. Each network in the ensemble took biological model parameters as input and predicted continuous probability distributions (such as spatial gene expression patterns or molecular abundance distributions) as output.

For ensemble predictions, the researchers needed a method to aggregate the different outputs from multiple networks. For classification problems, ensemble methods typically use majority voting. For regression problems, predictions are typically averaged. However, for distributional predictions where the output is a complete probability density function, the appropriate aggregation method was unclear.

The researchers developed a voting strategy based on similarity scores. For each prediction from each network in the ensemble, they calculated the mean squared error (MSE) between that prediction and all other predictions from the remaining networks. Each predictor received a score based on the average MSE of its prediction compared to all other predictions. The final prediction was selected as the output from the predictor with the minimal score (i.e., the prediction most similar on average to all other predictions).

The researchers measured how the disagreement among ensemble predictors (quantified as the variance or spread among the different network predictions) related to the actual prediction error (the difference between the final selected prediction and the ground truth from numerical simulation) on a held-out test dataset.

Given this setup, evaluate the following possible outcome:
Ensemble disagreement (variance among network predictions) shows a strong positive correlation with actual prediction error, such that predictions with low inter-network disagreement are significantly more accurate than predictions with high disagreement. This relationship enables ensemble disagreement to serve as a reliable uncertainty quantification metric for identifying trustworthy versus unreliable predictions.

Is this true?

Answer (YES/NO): YES